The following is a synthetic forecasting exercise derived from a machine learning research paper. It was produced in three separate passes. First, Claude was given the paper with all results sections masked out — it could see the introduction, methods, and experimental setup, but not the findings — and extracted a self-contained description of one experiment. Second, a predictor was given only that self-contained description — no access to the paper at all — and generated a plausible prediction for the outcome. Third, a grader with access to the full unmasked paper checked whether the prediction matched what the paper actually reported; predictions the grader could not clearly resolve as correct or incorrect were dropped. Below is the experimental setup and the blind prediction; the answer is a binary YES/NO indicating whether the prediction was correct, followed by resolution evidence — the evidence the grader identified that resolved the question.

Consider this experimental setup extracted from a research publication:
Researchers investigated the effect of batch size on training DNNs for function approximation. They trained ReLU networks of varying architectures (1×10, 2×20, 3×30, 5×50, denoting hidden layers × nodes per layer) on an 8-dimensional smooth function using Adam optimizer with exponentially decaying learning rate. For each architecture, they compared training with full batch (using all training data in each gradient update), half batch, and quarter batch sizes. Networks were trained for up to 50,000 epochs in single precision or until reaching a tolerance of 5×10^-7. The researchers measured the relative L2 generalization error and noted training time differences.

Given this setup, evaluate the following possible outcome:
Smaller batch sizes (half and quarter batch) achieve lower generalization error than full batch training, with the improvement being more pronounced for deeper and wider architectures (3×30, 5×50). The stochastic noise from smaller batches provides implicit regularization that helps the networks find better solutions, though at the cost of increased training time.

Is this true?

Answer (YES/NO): NO